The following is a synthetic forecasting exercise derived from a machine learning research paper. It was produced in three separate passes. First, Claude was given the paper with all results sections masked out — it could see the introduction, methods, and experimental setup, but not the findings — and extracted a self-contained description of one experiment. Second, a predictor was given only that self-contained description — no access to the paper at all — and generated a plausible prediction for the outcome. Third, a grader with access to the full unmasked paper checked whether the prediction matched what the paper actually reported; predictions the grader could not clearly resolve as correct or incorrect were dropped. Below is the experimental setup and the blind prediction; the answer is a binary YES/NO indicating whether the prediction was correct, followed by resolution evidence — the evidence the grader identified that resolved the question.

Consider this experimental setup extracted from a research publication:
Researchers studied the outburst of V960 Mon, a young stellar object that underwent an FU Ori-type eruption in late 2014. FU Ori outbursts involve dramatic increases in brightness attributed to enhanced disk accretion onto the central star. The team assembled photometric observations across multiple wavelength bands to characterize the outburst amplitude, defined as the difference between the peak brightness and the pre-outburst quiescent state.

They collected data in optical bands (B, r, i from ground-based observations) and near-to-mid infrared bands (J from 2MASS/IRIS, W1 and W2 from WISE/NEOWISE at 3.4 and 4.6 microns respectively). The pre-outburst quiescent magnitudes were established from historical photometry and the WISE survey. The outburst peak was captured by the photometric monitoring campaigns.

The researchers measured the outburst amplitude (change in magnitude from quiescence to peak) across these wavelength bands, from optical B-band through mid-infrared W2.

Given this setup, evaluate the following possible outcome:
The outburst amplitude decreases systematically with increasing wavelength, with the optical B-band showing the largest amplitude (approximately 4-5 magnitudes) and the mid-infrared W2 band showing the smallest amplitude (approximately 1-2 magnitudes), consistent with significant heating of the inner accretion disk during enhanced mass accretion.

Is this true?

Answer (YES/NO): NO